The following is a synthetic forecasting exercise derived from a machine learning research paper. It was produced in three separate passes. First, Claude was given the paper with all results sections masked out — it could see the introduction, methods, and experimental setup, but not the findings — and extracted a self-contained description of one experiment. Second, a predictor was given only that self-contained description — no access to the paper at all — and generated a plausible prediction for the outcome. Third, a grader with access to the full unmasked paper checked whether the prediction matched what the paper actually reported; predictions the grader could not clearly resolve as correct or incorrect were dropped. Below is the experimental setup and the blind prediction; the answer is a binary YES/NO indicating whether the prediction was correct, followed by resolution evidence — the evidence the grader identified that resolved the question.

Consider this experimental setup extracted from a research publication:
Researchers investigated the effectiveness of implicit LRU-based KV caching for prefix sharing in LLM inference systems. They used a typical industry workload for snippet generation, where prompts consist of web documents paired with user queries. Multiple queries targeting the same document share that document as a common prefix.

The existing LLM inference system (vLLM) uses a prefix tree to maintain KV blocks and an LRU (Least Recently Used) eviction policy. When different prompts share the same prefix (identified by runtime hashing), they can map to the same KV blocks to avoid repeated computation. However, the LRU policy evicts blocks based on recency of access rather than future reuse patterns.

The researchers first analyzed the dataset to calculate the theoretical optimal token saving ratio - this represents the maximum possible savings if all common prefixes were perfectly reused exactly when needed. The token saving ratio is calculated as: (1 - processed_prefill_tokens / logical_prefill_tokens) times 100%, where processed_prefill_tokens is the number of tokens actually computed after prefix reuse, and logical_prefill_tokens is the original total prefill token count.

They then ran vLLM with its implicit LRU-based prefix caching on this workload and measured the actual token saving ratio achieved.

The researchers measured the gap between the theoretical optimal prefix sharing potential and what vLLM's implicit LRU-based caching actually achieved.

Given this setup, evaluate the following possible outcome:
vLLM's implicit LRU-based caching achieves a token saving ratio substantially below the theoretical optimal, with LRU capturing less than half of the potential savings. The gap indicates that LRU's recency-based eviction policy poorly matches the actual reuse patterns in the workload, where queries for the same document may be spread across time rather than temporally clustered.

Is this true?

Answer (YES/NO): NO